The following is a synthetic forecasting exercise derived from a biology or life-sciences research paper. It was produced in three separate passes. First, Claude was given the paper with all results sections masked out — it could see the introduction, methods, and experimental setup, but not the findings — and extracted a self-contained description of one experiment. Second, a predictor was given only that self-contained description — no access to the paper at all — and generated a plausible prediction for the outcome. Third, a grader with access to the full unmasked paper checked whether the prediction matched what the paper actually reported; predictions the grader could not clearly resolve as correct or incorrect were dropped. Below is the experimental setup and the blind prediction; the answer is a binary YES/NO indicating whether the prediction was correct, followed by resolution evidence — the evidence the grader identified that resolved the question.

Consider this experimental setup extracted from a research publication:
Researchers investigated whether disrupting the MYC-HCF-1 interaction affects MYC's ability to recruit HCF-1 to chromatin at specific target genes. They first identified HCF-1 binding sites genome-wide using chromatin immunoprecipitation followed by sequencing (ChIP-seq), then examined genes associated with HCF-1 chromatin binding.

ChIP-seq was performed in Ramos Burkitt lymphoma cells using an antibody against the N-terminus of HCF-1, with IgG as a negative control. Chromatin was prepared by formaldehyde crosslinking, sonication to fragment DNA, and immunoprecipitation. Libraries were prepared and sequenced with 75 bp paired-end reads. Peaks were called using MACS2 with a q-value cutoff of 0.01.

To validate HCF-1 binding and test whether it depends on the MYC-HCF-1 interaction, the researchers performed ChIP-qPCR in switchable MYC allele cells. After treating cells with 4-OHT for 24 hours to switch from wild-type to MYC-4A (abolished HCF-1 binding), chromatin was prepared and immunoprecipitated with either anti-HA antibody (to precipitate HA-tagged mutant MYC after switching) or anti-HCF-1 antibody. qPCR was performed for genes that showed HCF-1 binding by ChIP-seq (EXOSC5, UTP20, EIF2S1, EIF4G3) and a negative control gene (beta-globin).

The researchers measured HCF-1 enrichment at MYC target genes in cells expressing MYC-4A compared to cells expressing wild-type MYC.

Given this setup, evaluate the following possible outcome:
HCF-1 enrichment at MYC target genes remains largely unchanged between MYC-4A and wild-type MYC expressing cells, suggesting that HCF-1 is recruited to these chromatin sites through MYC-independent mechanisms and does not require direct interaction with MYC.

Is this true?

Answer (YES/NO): YES